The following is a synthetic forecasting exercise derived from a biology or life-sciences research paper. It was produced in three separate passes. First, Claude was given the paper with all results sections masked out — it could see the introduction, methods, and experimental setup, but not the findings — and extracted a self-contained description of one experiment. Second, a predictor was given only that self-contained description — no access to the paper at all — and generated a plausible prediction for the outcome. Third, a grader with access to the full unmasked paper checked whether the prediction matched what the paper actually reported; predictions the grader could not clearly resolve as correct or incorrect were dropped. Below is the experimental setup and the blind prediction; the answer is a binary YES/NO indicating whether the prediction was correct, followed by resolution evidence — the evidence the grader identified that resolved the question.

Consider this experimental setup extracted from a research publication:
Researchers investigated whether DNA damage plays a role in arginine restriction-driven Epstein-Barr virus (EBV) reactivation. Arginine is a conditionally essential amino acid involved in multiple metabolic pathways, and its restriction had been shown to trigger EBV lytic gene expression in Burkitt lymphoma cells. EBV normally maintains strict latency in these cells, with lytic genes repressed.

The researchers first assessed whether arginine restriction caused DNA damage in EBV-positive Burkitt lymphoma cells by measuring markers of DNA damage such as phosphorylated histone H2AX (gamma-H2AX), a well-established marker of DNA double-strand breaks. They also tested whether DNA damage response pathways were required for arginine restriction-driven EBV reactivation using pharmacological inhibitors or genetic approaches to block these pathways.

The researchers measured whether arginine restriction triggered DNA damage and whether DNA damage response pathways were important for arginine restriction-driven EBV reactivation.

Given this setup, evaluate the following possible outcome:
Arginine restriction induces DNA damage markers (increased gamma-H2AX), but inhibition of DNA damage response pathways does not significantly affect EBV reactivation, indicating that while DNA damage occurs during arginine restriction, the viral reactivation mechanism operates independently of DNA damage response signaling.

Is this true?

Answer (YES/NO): NO